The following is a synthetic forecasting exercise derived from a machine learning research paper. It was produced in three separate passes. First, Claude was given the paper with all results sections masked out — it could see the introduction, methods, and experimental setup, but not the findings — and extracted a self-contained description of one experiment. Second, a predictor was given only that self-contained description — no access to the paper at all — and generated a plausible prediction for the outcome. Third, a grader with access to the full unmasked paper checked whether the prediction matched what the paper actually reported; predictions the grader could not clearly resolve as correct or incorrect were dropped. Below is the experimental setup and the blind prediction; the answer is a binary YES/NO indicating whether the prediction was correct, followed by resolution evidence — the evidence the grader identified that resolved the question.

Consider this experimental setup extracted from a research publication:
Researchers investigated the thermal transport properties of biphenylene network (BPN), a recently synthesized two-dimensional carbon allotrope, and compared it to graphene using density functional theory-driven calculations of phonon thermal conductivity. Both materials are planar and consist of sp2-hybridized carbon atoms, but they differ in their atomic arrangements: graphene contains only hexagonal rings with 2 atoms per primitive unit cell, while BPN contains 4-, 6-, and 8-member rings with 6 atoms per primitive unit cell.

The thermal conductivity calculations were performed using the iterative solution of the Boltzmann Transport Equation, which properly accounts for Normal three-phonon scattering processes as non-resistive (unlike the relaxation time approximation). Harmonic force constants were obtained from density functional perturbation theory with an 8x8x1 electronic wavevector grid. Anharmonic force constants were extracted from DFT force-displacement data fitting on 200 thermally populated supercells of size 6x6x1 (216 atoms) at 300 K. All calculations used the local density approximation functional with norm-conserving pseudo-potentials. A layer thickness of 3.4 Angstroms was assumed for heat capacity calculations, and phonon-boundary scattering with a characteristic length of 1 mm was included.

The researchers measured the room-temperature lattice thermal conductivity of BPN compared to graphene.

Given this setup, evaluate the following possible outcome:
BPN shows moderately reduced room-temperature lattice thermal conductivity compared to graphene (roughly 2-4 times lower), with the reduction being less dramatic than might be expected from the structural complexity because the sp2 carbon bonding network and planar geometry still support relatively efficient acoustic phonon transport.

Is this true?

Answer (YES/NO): NO